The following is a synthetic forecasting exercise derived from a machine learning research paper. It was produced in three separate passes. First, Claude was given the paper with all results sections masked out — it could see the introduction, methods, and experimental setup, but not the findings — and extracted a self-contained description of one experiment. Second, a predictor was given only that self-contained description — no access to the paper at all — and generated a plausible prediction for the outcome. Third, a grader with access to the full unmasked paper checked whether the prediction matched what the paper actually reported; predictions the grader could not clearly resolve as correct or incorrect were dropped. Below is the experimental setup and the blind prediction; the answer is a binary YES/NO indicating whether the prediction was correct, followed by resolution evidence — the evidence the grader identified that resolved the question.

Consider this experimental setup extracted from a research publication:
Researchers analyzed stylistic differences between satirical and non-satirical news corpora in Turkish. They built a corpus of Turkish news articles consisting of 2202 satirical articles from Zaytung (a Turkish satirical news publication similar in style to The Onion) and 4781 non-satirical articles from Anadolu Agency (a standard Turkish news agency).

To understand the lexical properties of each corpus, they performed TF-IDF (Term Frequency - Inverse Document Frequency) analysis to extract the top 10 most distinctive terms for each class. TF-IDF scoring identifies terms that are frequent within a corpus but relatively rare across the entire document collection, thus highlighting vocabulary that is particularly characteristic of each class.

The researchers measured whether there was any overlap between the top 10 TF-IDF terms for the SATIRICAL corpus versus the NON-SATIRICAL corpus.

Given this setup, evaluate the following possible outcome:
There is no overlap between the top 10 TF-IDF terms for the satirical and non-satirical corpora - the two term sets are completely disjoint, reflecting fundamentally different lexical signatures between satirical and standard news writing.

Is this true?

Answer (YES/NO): YES